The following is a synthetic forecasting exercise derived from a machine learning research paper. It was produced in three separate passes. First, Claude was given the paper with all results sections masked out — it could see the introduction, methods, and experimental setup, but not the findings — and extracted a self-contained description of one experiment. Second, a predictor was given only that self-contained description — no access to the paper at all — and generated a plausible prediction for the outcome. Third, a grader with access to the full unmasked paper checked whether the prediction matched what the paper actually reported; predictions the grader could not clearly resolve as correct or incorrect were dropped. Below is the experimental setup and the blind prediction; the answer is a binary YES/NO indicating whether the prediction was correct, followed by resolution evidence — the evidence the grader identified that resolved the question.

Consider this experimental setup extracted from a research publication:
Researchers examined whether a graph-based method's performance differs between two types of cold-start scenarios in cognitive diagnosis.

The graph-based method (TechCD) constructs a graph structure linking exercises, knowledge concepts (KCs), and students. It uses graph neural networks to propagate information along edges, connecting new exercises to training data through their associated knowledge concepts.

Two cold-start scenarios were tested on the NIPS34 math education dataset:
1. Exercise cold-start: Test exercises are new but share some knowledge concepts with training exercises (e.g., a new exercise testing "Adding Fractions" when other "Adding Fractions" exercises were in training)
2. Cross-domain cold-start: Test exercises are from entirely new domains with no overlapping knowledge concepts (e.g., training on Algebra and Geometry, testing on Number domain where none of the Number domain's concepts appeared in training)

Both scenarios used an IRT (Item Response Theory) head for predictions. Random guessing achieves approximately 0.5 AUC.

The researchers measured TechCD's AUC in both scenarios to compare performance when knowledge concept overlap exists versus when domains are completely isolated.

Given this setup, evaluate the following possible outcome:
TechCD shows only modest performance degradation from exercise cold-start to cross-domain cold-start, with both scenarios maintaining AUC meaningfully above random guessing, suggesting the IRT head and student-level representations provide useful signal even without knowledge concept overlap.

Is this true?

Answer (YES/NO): NO